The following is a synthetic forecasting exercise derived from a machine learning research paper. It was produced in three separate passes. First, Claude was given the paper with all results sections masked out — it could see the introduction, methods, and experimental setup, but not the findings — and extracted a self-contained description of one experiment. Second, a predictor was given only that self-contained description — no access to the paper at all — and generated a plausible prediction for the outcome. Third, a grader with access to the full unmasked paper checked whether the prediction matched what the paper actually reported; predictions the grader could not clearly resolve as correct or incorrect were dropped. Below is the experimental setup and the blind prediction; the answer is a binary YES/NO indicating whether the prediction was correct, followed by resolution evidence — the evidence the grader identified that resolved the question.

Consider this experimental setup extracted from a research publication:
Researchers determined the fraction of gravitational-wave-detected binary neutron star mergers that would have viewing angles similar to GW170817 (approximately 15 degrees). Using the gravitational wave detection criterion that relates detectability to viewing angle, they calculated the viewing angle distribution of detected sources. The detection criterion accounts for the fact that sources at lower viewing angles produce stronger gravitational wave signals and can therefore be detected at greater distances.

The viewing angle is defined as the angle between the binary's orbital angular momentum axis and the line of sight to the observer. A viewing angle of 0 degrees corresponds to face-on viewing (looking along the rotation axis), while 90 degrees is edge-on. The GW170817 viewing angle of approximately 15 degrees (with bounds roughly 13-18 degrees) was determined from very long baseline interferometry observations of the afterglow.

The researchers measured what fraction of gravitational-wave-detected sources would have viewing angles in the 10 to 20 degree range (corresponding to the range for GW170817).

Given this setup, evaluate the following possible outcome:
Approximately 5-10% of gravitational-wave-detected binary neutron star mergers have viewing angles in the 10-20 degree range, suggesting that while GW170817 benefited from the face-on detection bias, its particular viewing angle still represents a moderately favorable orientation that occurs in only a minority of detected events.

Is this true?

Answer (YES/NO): NO